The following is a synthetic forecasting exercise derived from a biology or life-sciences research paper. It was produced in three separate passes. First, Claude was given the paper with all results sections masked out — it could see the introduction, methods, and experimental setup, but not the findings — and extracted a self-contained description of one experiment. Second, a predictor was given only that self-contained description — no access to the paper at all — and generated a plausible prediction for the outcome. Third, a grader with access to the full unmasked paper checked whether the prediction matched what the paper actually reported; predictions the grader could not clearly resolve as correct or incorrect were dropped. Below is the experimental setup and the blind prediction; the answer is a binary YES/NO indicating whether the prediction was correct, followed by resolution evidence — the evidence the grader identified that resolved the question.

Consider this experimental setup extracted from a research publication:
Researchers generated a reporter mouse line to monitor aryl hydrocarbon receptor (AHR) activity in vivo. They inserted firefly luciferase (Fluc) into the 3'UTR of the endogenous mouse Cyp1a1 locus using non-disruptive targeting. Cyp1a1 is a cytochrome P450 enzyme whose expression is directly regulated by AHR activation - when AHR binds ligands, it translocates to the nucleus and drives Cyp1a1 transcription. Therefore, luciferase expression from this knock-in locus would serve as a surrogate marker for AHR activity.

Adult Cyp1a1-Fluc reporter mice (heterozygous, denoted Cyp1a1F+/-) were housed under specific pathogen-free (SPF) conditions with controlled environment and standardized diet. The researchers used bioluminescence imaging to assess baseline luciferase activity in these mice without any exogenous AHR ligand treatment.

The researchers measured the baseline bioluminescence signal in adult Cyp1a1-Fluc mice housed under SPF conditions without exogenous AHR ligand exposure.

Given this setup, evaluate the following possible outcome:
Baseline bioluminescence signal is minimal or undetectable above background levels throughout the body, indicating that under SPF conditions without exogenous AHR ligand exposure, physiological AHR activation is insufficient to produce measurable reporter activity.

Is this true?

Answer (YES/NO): NO